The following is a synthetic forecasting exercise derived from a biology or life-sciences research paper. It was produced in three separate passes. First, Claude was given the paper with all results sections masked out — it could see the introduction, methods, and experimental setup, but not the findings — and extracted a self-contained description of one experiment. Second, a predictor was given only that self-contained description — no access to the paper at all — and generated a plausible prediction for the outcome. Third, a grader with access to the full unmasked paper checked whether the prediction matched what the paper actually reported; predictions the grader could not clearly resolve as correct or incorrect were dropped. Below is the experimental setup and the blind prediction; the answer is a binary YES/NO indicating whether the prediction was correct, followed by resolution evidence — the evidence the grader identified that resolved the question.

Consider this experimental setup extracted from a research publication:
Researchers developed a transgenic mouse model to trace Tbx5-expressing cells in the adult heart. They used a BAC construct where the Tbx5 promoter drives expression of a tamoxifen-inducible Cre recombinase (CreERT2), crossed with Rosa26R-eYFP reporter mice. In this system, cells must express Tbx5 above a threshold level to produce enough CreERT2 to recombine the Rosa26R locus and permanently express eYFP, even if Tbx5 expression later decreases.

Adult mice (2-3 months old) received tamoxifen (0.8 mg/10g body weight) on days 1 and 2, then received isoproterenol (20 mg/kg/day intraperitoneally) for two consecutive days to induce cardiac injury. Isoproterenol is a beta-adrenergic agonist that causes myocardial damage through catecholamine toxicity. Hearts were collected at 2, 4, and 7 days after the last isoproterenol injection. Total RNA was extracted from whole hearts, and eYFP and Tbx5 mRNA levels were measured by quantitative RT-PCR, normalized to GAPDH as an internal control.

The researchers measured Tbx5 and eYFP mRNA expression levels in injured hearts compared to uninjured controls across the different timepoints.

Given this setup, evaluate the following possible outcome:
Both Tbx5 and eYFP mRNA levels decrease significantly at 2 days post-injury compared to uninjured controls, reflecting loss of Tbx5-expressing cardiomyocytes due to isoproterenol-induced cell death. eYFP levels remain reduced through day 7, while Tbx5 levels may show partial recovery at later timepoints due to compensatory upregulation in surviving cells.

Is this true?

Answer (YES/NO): NO